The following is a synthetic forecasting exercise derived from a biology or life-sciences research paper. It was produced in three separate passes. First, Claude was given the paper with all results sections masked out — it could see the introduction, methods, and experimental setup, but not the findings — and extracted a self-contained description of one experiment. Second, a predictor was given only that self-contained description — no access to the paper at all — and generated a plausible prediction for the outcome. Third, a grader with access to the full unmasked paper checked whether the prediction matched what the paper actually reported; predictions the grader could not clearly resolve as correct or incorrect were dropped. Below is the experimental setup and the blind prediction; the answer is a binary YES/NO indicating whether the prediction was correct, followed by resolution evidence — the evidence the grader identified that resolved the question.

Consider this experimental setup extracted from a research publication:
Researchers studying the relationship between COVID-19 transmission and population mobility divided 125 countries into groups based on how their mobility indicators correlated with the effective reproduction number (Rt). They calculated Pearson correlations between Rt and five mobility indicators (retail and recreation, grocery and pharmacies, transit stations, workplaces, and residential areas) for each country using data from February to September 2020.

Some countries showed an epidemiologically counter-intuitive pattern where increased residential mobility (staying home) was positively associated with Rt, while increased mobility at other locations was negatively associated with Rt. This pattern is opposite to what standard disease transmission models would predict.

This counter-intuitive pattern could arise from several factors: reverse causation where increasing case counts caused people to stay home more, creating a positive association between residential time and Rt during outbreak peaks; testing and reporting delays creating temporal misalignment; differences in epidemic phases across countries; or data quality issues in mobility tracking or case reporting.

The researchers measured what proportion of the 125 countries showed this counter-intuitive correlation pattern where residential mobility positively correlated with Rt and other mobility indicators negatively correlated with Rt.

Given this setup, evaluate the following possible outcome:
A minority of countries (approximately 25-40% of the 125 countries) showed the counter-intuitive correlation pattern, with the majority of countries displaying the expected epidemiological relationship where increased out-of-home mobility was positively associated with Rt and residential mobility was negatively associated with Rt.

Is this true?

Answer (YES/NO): NO